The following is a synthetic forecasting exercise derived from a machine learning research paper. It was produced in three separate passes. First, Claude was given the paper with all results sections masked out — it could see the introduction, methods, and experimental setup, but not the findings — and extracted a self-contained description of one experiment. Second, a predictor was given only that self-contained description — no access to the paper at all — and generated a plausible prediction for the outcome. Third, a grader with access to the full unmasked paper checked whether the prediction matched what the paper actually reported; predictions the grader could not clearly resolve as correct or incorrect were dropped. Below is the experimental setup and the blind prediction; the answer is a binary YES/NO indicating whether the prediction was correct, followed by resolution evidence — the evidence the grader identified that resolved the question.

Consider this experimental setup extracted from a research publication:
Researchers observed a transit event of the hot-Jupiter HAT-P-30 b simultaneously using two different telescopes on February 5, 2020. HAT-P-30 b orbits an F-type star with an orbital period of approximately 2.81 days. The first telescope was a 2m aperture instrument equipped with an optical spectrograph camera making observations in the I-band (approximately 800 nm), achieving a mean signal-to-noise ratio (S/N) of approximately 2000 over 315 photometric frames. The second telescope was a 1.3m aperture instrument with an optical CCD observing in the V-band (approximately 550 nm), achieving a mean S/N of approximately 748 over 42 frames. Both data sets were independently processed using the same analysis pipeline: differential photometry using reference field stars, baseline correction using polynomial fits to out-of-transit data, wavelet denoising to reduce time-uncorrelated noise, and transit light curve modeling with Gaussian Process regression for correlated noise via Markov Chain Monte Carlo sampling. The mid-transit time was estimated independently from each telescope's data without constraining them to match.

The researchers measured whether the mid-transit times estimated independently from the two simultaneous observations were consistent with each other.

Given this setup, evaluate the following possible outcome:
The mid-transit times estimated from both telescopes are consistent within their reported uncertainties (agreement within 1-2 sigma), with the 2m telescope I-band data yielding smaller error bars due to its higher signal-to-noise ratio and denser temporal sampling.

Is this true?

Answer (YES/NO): YES